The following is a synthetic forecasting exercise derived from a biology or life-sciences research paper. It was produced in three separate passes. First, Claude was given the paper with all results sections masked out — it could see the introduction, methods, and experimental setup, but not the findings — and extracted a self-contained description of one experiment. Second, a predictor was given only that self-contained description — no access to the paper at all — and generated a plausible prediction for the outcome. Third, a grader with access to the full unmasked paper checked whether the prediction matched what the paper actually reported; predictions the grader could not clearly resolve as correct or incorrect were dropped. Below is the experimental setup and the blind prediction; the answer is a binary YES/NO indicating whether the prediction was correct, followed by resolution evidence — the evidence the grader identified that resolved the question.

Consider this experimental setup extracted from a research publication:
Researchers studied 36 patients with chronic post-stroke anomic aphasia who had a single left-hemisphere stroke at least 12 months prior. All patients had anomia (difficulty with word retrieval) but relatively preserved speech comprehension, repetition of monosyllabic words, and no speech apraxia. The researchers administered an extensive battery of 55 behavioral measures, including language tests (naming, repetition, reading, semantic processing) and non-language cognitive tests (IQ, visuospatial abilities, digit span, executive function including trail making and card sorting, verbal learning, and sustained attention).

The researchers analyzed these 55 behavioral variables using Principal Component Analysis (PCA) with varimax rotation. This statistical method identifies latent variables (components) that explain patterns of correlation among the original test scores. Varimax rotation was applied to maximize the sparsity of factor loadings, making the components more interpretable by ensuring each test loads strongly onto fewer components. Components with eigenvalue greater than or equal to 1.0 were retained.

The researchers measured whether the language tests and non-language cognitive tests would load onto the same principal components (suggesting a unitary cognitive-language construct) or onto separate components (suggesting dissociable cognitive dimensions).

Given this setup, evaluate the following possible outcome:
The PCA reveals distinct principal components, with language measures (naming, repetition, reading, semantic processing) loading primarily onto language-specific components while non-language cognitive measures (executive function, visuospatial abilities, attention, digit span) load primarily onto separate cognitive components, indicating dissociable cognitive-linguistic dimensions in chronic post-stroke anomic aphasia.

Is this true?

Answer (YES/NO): NO